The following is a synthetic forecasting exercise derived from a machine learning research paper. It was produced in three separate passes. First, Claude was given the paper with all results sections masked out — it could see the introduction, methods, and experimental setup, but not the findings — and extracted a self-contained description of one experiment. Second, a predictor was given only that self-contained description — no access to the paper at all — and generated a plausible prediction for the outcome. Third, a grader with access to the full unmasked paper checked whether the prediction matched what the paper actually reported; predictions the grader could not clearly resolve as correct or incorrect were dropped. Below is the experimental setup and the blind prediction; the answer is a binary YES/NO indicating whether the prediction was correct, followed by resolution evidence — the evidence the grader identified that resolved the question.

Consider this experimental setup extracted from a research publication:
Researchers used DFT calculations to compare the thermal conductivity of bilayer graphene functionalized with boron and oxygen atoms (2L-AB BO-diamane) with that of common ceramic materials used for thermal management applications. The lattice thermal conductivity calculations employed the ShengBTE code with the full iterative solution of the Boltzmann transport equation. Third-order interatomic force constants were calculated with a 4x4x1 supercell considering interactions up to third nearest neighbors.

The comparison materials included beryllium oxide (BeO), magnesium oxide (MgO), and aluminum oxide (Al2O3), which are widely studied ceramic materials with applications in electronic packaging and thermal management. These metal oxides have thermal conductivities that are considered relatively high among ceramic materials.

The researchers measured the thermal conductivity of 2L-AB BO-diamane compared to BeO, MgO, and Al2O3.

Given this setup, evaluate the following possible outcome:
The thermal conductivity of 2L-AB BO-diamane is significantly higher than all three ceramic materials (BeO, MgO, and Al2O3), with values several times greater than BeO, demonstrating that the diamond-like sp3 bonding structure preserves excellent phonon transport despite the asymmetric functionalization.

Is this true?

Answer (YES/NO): YES